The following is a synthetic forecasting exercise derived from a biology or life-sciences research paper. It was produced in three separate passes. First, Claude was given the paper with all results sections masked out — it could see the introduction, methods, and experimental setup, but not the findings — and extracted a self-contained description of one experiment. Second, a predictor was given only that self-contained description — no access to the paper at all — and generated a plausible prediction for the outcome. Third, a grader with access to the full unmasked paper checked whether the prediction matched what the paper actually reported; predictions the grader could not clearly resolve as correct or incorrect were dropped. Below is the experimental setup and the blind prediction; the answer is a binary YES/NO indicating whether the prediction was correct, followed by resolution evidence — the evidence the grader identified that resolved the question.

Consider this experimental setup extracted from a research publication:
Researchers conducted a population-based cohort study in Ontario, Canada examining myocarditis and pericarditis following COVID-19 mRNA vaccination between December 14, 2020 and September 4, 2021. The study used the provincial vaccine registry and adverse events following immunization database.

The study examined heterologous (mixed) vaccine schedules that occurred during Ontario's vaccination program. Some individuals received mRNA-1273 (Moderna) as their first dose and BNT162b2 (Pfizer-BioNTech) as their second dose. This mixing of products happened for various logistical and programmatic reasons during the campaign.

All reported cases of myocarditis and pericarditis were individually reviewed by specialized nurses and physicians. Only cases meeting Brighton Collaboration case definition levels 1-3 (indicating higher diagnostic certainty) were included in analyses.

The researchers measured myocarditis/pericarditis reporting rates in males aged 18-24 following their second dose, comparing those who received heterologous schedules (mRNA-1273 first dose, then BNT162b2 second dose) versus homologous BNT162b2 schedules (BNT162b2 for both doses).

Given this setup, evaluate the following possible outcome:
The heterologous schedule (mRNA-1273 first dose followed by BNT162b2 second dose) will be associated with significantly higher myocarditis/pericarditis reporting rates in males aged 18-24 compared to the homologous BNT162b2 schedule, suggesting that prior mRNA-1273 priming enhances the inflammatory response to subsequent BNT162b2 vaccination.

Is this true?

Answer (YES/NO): NO